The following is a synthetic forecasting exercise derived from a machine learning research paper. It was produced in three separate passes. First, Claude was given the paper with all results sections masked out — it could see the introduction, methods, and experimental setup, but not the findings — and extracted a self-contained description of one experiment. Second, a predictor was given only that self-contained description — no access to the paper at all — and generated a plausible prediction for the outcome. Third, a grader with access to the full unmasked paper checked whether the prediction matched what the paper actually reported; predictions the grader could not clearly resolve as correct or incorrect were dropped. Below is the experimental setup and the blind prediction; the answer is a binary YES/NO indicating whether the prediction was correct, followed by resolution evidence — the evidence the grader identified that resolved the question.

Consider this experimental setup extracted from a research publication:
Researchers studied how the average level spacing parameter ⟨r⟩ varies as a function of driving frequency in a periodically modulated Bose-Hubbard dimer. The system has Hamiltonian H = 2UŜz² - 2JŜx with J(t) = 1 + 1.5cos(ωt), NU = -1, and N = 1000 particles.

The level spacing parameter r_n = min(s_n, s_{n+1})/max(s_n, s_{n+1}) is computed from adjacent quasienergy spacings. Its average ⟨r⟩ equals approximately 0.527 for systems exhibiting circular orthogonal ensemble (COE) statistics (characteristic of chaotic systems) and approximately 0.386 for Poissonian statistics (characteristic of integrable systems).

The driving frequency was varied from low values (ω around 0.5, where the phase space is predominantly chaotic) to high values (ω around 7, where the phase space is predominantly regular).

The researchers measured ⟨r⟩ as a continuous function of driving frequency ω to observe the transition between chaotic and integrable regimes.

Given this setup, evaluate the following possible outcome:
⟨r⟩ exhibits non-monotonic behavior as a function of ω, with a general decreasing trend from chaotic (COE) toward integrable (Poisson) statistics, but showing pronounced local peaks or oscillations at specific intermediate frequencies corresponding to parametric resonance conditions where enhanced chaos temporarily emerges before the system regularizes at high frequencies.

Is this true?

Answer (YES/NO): NO